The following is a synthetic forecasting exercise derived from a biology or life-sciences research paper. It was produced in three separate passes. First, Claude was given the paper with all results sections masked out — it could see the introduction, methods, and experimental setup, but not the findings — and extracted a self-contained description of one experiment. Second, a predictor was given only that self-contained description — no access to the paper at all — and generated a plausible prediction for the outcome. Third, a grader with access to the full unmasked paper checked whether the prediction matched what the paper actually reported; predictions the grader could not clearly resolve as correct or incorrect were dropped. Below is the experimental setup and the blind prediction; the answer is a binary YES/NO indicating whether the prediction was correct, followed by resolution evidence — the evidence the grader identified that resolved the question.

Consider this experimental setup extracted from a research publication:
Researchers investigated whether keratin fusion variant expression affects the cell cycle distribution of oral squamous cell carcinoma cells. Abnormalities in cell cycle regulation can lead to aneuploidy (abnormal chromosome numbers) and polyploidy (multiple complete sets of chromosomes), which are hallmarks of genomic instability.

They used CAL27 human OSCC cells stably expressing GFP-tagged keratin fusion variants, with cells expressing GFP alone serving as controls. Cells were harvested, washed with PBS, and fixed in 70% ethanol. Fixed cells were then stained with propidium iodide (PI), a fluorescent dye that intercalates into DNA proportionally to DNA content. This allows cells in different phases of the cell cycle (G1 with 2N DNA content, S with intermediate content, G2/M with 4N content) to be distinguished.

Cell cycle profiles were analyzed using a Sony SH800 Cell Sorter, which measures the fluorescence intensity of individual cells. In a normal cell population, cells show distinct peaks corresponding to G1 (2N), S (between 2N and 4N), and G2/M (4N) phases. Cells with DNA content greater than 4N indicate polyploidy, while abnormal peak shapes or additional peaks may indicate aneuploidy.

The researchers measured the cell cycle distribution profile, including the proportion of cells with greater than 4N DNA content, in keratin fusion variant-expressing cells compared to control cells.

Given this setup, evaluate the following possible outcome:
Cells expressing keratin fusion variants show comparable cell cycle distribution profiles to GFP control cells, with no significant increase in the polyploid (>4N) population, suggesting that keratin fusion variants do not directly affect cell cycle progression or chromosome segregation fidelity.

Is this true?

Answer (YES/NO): NO